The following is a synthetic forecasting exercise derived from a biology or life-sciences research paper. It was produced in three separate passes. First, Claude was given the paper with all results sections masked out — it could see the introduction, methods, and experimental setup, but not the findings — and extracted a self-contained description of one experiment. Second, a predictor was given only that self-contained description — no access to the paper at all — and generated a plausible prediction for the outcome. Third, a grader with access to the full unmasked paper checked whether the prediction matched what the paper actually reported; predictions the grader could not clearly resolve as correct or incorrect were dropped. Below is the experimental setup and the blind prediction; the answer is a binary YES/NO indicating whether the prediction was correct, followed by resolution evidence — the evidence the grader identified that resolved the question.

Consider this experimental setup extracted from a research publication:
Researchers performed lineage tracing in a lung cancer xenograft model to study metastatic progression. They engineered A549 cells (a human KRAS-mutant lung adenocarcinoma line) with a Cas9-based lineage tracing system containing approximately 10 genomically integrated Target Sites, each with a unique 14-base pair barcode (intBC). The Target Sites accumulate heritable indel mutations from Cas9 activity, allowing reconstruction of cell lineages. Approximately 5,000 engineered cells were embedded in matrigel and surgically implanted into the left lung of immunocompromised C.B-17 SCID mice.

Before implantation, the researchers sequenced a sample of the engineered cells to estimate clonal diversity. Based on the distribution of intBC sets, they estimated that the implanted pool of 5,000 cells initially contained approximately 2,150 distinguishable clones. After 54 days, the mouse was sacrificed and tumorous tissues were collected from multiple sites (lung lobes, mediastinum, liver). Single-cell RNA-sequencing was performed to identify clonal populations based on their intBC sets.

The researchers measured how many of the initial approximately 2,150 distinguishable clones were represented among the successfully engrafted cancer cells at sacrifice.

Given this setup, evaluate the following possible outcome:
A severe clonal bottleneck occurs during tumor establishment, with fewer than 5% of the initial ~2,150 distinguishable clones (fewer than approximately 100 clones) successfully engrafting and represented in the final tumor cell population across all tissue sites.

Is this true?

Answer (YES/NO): NO